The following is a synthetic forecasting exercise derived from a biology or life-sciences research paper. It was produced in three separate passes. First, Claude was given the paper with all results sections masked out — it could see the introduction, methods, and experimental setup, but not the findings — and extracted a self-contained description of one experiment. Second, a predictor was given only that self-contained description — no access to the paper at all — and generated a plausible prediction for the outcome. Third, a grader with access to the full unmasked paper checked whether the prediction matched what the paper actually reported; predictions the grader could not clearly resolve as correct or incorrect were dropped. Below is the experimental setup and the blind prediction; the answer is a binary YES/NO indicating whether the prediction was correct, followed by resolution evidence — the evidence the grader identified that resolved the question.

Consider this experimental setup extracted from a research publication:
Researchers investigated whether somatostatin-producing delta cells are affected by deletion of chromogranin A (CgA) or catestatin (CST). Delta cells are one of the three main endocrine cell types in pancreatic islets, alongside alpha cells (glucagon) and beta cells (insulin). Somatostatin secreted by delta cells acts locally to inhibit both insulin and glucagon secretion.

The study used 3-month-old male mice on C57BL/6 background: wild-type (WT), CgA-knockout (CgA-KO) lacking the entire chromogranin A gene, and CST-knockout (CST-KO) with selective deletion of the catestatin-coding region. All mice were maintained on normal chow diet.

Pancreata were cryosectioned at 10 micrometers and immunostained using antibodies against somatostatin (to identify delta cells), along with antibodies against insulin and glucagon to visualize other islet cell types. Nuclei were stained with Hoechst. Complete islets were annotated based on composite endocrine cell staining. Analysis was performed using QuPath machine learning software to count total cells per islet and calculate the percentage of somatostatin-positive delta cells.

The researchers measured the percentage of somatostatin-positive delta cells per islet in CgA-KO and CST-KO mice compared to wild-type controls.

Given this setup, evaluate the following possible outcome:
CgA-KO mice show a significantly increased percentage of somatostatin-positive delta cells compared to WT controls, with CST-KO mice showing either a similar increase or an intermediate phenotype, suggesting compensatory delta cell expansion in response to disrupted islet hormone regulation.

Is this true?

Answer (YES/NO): NO